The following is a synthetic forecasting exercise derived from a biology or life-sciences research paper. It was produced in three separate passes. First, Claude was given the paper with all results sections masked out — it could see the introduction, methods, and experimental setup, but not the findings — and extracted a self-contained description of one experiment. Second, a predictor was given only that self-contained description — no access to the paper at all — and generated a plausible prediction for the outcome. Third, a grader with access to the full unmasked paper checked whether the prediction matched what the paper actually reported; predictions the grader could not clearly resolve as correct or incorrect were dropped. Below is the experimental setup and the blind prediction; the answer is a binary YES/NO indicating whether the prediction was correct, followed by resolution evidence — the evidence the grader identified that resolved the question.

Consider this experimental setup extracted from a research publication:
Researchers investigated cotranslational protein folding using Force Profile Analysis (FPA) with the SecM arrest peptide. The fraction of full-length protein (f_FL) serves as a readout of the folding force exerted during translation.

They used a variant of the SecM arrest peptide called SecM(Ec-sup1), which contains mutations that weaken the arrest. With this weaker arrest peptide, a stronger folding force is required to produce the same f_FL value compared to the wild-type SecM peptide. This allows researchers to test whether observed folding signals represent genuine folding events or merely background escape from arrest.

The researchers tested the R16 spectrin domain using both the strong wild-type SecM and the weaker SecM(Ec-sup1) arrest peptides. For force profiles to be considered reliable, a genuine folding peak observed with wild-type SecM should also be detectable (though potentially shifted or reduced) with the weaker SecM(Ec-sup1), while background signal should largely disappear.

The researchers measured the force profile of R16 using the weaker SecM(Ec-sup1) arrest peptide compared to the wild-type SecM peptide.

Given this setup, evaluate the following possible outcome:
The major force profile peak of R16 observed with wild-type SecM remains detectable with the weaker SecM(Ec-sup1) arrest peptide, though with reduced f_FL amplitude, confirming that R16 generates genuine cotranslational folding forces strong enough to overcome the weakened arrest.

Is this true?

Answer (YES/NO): YES